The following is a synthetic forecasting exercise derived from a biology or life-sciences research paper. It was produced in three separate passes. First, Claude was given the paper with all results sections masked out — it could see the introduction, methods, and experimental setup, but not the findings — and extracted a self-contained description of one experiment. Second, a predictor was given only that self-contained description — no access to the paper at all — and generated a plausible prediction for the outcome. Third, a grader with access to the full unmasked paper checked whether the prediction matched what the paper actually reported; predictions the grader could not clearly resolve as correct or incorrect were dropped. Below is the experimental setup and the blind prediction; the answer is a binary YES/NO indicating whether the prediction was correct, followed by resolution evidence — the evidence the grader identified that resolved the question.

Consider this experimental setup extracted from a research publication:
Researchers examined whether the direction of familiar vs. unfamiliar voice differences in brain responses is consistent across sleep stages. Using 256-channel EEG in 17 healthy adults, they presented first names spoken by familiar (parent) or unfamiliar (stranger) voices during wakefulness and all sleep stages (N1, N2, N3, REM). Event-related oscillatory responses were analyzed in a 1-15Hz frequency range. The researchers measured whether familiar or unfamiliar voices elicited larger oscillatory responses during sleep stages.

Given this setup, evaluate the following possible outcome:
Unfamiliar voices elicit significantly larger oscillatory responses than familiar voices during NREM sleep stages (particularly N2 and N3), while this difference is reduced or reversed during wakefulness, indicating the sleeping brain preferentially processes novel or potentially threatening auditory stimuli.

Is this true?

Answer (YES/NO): YES